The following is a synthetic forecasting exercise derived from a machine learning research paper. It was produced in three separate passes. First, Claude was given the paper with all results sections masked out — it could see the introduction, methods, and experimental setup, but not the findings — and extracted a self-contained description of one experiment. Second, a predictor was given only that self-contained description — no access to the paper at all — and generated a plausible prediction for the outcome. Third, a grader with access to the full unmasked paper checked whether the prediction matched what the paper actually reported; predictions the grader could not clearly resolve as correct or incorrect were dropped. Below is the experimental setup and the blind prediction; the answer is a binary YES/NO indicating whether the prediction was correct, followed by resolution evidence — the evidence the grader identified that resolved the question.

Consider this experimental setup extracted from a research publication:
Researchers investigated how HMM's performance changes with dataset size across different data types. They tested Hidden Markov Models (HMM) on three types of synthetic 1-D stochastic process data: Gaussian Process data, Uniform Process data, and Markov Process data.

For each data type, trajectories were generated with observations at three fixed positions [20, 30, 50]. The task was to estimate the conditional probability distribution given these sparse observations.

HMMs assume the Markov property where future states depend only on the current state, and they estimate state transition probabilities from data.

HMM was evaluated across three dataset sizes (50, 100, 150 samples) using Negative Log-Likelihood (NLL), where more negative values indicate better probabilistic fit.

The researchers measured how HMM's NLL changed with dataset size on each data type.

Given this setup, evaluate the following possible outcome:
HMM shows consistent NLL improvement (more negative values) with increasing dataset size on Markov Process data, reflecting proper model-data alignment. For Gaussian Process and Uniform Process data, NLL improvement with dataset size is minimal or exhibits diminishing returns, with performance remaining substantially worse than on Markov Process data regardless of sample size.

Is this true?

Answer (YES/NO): NO